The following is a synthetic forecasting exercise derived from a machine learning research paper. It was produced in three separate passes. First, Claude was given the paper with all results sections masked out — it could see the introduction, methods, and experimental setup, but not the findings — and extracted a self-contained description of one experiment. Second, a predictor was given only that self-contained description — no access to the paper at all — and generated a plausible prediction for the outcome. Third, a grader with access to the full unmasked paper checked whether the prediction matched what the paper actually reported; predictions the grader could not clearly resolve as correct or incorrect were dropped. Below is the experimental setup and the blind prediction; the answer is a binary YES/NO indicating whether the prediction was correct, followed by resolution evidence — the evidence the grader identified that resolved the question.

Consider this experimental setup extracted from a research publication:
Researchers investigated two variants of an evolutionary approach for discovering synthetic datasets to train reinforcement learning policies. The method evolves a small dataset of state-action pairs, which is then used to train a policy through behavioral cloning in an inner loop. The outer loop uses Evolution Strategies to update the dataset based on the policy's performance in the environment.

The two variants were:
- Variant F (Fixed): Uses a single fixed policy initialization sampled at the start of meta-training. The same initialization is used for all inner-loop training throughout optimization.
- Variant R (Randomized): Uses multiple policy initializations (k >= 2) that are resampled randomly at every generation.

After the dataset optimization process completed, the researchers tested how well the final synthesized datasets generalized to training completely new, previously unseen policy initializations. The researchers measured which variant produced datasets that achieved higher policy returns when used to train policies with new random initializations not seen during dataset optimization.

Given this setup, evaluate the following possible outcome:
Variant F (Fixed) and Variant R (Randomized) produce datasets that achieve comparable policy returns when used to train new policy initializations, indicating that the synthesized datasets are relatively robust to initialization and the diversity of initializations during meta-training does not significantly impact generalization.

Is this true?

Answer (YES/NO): NO